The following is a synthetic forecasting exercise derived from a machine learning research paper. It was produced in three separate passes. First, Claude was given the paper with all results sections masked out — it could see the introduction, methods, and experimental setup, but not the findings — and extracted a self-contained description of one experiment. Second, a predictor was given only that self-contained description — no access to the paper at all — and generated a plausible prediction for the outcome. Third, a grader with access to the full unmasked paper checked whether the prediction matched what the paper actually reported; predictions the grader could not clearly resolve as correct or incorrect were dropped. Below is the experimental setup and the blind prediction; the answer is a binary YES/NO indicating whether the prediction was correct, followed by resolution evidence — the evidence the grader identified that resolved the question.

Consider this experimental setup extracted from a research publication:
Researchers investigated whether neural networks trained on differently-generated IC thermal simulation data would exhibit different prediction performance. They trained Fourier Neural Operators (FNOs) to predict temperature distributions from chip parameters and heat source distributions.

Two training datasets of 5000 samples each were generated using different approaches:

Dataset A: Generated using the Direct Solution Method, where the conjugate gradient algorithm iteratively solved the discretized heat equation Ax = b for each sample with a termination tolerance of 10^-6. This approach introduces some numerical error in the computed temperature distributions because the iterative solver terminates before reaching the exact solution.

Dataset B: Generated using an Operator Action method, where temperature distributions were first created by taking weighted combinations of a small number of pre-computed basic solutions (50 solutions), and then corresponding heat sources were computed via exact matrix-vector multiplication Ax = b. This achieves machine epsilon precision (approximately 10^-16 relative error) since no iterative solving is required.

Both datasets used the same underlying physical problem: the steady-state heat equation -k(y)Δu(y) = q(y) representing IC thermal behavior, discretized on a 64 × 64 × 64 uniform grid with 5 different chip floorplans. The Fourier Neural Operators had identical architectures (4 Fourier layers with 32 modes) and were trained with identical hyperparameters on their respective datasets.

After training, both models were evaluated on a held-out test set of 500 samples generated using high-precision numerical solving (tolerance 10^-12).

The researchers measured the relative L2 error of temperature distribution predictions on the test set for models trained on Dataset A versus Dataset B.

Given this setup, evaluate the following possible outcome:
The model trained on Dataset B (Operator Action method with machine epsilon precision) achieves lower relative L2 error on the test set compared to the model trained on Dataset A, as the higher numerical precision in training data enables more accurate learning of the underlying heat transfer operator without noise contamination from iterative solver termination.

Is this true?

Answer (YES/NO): NO